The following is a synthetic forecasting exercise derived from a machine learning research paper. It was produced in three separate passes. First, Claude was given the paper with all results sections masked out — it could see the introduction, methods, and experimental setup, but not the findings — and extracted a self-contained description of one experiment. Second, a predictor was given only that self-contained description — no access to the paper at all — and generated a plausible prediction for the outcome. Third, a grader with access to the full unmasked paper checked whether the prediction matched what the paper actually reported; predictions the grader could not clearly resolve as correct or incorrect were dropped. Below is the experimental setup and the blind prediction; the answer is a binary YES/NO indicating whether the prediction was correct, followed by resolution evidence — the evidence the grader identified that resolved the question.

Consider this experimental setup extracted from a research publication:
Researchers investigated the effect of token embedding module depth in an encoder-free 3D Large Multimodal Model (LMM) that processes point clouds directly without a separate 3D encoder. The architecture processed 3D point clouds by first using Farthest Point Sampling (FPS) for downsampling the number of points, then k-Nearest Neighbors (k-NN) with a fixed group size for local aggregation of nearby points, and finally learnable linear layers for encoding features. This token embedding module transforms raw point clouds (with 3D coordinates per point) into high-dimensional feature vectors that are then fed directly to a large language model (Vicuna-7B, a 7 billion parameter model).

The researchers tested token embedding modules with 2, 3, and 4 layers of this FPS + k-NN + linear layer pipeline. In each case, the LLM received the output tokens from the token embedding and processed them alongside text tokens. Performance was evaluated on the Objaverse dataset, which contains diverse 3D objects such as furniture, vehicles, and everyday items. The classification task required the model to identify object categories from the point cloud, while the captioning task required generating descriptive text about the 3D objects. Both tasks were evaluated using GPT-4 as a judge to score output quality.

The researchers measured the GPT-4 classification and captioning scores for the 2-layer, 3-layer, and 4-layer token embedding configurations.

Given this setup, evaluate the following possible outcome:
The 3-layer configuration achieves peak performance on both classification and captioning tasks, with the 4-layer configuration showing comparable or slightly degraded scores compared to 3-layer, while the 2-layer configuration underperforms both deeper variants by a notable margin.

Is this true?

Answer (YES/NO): YES